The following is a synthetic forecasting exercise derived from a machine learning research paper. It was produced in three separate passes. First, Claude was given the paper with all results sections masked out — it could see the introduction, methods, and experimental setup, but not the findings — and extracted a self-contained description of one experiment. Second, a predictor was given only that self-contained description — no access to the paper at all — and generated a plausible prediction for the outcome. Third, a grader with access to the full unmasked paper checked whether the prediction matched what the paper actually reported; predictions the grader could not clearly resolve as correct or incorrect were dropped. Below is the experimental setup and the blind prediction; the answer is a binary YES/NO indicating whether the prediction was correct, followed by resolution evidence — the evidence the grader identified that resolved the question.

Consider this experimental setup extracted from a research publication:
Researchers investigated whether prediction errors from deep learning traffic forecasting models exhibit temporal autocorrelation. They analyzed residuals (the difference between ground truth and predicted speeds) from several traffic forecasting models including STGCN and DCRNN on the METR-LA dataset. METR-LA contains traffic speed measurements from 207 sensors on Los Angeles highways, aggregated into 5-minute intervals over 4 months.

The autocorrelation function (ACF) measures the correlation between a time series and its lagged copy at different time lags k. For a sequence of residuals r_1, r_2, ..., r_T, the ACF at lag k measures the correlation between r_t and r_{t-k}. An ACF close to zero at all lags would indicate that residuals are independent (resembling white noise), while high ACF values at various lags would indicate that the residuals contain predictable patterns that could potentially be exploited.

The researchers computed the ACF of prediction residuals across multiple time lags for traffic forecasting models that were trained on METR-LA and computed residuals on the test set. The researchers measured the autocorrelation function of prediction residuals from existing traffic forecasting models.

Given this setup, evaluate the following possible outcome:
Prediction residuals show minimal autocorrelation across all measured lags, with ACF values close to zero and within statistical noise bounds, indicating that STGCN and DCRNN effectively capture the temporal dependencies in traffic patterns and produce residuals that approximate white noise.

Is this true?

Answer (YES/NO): NO